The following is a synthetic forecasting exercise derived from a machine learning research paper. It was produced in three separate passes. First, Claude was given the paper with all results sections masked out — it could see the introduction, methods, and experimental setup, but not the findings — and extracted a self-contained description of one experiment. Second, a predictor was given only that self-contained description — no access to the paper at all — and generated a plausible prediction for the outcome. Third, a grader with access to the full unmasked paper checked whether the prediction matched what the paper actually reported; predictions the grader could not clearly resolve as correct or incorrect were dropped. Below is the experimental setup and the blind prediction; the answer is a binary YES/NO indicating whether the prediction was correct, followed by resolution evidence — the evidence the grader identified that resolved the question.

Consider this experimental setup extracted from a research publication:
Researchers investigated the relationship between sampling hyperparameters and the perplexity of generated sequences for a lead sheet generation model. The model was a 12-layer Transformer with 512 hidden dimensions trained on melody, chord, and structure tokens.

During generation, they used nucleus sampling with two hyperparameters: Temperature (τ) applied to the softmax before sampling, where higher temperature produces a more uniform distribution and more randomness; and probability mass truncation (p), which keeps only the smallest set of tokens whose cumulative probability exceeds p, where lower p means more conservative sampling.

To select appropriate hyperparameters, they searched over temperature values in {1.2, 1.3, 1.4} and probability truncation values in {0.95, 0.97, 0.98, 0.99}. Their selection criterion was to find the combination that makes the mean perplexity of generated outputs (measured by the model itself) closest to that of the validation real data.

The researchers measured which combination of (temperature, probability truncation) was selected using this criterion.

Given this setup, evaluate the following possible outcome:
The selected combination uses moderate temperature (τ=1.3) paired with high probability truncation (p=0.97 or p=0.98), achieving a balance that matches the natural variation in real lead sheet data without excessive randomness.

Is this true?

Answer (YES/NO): NO